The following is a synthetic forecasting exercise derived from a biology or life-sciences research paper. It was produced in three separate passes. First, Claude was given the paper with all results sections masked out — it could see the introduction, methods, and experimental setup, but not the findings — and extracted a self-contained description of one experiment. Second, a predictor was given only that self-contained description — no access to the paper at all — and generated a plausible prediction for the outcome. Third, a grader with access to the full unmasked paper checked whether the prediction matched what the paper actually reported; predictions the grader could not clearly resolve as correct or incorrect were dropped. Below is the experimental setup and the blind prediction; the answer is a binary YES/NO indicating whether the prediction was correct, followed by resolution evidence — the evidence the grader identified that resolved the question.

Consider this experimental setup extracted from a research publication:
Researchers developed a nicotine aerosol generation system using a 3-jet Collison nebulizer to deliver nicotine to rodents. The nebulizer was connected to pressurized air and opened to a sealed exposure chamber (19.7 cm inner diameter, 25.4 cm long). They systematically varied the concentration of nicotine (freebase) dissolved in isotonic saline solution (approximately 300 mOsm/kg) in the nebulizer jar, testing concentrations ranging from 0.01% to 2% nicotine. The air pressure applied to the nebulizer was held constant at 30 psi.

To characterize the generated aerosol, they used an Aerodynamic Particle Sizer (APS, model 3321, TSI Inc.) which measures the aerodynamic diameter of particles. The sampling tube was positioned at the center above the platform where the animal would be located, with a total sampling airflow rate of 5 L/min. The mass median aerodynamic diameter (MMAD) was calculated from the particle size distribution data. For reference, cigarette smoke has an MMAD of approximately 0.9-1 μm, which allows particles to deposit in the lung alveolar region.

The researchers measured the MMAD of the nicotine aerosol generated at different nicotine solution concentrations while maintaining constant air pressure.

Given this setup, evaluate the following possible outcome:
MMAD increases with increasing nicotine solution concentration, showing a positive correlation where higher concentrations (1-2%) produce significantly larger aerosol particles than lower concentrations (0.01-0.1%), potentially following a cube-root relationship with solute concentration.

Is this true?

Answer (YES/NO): YES